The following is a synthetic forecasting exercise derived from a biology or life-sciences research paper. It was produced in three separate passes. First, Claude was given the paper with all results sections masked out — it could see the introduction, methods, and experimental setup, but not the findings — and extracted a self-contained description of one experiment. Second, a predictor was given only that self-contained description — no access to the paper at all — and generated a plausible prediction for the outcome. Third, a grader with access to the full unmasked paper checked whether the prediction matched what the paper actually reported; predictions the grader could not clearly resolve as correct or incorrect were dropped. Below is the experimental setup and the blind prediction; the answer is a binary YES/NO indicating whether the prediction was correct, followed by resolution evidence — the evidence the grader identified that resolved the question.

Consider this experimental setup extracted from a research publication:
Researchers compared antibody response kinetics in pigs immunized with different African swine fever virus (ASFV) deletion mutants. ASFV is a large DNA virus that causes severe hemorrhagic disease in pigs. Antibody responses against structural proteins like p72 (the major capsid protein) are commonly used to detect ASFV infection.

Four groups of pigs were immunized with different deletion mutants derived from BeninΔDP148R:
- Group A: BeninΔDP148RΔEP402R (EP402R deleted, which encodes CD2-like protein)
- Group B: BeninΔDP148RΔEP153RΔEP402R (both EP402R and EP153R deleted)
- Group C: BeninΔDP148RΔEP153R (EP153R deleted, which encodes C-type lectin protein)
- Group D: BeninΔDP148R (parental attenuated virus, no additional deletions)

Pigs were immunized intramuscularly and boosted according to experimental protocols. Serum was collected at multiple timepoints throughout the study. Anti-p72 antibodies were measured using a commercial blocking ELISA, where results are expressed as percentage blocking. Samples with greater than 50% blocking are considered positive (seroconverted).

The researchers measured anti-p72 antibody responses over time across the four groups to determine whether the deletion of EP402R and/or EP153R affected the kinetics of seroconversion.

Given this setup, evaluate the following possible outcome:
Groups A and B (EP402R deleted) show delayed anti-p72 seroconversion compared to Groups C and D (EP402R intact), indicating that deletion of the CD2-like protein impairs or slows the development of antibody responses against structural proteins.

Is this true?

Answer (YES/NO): YES